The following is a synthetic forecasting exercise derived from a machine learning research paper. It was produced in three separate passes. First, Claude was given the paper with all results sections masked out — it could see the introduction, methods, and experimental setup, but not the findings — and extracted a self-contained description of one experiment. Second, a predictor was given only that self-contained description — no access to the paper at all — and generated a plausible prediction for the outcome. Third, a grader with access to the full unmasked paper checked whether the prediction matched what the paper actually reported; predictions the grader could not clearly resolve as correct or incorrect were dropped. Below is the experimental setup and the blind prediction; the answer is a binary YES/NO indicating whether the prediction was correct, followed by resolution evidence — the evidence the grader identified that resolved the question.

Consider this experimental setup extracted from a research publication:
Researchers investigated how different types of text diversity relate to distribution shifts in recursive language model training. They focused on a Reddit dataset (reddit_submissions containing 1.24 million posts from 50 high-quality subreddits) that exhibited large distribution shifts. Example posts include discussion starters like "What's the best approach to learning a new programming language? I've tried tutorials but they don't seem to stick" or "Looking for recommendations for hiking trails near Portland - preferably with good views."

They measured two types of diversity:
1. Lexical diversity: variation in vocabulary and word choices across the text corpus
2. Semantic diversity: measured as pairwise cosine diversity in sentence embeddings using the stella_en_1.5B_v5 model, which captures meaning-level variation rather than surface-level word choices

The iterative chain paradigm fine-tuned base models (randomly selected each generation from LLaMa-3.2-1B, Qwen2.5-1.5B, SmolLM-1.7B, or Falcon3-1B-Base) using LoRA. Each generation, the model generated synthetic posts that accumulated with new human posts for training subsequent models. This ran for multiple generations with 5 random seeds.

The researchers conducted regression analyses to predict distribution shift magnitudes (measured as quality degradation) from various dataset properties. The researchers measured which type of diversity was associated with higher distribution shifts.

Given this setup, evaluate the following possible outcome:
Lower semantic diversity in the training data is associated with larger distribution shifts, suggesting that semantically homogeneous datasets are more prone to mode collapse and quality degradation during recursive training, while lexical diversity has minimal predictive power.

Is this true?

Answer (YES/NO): NO